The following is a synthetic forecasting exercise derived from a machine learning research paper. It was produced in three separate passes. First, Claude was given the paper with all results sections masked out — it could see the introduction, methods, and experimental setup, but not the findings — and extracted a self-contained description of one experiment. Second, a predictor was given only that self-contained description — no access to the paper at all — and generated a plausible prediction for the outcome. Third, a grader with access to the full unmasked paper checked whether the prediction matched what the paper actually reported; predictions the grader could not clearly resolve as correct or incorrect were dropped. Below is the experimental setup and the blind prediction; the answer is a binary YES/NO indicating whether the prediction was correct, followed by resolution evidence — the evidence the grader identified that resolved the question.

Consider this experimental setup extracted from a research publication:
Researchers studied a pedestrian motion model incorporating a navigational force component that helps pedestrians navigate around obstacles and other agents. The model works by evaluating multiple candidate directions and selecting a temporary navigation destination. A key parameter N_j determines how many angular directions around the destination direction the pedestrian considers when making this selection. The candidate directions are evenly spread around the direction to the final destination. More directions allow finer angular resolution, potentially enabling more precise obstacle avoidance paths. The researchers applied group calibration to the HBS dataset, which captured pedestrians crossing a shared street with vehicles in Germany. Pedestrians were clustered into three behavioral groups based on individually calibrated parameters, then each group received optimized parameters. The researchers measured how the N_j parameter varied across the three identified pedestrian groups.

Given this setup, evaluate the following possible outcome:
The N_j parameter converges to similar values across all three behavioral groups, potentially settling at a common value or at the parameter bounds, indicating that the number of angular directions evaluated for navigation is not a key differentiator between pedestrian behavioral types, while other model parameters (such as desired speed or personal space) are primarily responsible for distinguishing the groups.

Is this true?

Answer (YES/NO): NO